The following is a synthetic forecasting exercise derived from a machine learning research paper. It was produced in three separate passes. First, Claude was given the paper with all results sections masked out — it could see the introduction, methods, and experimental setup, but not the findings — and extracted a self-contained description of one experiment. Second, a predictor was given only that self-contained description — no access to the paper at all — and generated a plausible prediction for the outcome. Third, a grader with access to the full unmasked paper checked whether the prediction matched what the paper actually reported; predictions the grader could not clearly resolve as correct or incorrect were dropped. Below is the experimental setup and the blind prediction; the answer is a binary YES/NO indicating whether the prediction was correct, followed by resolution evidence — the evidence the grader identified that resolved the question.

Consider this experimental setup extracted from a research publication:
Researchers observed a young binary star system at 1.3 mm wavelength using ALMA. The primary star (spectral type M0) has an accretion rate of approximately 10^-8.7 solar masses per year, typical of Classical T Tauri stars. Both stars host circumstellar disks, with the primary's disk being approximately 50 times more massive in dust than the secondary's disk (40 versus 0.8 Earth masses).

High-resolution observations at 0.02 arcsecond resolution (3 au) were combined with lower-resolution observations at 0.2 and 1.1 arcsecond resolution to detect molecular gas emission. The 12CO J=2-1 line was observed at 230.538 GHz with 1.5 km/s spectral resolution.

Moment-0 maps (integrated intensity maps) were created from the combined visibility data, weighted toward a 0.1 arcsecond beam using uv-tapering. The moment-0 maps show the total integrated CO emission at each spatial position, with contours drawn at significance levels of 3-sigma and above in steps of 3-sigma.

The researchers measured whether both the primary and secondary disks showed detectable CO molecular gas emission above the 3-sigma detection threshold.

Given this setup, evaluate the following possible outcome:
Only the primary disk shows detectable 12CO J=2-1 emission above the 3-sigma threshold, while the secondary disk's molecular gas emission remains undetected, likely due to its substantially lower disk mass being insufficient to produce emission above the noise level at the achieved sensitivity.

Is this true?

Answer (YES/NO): NO